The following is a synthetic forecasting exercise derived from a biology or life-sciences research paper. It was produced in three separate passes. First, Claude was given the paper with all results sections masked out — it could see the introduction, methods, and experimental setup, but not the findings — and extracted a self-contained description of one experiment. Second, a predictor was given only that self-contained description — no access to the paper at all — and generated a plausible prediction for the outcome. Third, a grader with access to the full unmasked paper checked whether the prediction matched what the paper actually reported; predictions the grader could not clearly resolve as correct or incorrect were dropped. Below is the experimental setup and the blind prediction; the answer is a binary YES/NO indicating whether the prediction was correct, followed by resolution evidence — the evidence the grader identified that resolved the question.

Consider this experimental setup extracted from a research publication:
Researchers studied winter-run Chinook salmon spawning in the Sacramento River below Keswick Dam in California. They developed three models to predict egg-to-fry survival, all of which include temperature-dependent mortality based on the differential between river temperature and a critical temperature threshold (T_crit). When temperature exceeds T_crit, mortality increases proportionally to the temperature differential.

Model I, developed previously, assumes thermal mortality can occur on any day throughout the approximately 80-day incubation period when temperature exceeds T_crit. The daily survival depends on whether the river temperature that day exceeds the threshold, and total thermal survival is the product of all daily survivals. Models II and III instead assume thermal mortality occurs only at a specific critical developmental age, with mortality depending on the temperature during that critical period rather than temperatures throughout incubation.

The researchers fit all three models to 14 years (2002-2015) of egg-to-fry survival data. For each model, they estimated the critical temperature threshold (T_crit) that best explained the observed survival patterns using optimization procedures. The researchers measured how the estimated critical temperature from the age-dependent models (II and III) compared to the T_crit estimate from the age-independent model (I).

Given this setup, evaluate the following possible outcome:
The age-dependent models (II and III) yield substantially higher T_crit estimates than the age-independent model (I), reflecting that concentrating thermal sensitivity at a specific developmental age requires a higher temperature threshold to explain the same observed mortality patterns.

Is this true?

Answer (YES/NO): NO